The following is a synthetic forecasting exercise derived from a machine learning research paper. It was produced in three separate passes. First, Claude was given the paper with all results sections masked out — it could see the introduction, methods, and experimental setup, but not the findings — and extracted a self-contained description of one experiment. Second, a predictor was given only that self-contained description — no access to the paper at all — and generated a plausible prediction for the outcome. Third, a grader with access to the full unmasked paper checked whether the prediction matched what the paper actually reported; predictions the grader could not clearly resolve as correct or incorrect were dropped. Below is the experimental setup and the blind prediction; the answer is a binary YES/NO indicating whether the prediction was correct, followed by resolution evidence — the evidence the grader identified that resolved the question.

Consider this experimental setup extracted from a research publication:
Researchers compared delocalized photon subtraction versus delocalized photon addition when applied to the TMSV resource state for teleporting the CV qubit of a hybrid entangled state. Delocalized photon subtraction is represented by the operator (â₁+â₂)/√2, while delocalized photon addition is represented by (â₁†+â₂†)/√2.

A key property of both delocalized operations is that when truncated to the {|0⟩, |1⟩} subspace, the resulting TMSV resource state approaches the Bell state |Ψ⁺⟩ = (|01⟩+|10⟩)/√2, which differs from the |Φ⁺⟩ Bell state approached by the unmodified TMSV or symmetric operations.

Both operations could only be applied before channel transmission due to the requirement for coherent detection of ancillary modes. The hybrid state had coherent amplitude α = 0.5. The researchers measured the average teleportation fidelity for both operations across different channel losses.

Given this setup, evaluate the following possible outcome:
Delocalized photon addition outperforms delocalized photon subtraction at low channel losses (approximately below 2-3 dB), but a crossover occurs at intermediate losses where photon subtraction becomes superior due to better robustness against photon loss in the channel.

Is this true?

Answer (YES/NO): NO